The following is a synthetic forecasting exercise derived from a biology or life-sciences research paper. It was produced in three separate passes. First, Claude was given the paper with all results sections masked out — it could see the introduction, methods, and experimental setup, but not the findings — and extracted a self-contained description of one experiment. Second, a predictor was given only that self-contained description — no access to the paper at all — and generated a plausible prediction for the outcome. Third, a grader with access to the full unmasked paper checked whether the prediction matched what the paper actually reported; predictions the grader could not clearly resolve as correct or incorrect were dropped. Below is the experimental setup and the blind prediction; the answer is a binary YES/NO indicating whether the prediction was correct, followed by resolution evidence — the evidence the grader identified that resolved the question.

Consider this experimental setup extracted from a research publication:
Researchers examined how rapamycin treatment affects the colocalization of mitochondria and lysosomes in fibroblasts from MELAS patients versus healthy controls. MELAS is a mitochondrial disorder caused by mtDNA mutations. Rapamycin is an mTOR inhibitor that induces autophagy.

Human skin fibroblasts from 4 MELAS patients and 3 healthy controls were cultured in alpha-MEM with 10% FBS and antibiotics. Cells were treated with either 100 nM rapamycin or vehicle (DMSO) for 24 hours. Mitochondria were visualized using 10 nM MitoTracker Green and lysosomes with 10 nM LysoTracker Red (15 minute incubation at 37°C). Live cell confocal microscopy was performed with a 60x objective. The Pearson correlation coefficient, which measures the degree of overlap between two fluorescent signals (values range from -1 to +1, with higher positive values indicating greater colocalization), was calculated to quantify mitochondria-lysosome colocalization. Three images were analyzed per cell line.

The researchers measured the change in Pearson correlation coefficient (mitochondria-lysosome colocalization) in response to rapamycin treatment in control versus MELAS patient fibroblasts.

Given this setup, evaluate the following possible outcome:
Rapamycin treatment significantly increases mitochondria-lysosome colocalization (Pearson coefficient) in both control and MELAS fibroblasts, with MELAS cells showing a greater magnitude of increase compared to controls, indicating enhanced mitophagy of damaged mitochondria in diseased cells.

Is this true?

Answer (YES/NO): NO